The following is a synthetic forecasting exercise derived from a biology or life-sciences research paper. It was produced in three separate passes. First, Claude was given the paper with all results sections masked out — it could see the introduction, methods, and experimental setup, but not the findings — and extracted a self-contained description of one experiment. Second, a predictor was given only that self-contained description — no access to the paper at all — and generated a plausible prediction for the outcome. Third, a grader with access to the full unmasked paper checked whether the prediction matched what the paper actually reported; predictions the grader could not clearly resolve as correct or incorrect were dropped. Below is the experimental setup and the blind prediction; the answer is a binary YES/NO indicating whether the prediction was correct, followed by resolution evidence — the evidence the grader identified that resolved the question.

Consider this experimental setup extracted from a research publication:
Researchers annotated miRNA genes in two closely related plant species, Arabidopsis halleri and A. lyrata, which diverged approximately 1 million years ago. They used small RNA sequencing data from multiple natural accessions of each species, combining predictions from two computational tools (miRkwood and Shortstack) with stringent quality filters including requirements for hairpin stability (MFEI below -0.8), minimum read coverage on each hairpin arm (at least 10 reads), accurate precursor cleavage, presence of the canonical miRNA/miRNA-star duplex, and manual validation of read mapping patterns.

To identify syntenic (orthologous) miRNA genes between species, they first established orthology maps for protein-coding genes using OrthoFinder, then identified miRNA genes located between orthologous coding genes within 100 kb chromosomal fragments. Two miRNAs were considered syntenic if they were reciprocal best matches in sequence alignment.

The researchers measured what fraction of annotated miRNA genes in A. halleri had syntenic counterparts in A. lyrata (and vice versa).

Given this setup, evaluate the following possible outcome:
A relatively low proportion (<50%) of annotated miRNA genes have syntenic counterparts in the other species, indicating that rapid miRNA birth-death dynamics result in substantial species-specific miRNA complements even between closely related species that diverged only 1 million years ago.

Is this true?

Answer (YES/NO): NO